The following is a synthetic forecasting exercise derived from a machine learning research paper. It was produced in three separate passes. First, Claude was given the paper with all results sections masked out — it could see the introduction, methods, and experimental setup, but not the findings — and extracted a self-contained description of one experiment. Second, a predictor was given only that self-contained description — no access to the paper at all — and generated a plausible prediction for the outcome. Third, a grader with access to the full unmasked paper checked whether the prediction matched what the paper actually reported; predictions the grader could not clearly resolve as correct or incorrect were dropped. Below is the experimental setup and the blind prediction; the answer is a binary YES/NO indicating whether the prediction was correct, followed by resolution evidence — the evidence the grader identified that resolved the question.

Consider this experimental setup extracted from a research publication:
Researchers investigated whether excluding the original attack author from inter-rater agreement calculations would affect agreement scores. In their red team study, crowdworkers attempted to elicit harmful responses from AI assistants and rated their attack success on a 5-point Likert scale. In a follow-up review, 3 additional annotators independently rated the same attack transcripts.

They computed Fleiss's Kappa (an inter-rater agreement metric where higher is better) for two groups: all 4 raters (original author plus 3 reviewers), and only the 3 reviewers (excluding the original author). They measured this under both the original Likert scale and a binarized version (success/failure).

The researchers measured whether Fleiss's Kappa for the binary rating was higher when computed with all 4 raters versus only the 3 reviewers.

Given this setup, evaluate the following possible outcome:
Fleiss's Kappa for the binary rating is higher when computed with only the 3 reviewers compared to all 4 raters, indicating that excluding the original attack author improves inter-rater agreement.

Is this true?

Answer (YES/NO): YES